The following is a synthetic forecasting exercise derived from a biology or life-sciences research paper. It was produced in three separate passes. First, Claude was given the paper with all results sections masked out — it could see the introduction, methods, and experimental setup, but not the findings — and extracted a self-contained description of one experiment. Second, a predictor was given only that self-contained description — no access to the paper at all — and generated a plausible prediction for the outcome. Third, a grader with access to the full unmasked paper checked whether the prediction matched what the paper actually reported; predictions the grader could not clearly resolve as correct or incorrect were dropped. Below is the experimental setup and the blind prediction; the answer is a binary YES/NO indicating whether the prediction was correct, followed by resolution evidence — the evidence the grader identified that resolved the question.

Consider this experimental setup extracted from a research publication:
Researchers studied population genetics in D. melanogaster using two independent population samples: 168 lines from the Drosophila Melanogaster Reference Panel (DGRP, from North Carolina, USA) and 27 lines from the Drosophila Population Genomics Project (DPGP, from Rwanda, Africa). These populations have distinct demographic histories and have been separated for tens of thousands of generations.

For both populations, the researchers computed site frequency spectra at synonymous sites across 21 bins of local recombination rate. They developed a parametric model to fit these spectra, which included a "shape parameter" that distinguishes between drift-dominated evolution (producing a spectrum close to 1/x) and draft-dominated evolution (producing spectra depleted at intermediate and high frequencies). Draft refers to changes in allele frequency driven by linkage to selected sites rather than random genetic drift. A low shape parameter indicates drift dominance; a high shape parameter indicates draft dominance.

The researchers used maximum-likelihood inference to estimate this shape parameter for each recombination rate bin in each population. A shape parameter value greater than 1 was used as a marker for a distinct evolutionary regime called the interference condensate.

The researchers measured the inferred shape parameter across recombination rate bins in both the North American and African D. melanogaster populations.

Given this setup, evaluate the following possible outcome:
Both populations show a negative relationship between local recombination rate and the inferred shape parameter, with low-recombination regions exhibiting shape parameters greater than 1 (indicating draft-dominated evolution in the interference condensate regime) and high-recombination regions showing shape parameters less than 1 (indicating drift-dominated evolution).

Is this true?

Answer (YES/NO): YES